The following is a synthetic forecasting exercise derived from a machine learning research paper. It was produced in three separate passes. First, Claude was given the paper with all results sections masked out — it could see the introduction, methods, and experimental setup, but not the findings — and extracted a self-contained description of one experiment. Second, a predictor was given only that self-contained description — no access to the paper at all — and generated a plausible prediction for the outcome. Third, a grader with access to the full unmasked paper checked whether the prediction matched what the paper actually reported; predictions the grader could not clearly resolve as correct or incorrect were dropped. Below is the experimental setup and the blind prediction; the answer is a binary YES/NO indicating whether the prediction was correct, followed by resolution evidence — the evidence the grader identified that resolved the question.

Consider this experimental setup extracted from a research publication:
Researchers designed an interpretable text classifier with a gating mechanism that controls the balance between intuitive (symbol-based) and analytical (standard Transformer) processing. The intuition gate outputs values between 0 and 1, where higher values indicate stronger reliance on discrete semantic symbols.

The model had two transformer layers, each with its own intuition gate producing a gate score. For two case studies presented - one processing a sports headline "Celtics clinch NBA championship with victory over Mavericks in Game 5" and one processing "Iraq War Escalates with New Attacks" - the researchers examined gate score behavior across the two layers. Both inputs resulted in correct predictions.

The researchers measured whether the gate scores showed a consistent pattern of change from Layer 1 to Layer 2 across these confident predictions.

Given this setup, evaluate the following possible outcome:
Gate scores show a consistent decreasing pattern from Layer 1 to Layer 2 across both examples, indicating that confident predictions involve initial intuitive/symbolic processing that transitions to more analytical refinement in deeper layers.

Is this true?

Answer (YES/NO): NO